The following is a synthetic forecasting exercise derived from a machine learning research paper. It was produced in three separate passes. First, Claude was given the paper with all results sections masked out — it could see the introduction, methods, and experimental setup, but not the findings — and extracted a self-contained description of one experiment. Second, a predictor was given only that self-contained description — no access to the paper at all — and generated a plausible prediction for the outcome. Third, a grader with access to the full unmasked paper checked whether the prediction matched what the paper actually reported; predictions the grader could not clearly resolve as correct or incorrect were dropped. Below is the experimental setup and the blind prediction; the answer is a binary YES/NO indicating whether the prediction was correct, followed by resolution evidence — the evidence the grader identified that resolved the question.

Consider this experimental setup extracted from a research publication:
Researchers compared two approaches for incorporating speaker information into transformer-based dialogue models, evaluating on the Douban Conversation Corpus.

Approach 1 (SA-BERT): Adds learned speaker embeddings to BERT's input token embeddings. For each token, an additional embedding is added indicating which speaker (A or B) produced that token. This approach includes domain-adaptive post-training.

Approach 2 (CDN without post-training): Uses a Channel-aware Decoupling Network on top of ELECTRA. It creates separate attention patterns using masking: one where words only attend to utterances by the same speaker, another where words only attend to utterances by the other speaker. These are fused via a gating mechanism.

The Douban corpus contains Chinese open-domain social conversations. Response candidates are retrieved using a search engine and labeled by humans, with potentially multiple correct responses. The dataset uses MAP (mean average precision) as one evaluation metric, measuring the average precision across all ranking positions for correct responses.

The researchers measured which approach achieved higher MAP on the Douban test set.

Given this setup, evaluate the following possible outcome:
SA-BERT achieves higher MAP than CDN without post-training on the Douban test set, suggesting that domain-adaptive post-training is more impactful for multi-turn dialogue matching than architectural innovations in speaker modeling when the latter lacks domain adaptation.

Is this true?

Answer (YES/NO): NO